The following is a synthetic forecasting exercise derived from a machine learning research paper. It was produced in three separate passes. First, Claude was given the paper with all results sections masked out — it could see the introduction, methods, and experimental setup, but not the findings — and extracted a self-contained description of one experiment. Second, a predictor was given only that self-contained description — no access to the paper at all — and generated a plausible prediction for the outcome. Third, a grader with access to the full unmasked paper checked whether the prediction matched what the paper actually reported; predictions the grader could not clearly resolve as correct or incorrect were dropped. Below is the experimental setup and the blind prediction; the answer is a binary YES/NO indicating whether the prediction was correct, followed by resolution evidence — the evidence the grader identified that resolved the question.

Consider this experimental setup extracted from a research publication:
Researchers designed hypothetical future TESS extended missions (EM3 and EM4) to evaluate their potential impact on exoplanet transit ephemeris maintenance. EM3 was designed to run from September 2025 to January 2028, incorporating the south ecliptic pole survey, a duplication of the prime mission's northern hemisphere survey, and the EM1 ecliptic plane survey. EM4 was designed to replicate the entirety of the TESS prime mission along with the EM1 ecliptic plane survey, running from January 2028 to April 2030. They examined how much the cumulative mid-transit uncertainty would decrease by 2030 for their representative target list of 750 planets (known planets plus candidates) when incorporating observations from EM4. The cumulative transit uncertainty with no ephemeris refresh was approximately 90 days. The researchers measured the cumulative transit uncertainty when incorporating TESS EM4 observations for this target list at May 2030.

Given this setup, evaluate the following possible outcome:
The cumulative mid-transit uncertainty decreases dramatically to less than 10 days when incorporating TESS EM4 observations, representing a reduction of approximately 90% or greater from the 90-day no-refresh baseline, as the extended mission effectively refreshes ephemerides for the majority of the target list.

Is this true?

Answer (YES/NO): NO